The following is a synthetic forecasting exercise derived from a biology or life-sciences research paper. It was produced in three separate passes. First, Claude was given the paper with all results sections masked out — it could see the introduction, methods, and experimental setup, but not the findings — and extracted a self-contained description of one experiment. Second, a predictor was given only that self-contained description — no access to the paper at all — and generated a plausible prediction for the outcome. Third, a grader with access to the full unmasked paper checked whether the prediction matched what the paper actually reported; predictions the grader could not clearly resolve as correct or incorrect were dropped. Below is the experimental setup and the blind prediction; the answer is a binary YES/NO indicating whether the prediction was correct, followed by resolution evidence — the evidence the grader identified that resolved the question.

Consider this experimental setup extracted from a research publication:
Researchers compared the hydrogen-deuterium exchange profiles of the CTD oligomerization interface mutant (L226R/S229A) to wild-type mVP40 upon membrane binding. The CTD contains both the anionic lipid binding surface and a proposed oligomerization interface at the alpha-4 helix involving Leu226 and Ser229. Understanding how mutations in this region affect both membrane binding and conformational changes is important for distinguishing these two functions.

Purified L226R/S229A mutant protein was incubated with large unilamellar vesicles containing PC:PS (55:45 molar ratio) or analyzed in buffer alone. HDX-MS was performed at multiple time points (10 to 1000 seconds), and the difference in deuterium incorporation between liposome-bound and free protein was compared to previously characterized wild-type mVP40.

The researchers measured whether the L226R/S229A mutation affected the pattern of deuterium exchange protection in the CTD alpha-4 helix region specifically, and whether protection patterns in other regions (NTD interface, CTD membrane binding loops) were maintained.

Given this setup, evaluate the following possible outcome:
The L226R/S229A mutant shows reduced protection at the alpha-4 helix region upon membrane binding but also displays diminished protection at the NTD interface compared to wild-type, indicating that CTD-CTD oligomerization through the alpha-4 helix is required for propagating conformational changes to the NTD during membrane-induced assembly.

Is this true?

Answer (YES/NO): YES